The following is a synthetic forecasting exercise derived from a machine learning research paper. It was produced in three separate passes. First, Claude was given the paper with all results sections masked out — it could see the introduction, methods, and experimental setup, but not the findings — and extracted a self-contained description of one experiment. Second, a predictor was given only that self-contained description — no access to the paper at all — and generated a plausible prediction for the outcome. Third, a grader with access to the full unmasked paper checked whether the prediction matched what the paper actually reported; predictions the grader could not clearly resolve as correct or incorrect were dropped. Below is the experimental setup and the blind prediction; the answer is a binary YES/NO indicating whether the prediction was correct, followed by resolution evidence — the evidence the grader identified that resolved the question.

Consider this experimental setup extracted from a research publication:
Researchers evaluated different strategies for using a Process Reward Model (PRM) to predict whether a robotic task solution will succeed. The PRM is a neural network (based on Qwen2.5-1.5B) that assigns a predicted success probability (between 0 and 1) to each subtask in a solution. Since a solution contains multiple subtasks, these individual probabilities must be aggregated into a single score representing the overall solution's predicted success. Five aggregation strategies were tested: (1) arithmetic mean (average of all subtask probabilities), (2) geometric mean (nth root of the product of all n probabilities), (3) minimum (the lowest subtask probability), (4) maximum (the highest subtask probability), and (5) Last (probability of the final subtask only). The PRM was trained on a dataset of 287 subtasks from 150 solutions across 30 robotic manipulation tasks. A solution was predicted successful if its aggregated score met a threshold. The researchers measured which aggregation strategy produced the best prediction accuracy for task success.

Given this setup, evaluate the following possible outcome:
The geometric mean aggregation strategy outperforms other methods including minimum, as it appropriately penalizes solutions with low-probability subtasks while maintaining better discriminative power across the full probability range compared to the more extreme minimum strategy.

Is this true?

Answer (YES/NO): NO